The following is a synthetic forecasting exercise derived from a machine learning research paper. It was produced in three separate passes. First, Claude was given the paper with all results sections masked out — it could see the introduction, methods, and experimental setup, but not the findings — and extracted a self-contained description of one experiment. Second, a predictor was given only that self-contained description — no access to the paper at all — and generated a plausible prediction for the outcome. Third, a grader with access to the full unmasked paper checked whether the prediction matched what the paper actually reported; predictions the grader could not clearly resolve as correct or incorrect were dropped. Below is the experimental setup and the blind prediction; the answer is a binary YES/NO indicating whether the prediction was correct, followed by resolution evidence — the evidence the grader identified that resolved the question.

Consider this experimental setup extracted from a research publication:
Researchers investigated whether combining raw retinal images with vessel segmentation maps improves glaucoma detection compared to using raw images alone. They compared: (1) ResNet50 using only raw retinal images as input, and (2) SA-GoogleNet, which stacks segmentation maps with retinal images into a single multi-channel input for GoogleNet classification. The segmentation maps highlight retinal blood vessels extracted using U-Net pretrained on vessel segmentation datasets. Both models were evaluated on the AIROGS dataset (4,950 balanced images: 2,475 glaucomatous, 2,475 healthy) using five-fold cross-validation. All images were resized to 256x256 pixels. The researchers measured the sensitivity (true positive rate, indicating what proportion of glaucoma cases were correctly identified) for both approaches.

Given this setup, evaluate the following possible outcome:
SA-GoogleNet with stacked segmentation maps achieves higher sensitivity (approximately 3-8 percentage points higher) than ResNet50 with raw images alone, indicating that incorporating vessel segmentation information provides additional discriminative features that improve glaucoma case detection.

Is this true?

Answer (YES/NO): NO